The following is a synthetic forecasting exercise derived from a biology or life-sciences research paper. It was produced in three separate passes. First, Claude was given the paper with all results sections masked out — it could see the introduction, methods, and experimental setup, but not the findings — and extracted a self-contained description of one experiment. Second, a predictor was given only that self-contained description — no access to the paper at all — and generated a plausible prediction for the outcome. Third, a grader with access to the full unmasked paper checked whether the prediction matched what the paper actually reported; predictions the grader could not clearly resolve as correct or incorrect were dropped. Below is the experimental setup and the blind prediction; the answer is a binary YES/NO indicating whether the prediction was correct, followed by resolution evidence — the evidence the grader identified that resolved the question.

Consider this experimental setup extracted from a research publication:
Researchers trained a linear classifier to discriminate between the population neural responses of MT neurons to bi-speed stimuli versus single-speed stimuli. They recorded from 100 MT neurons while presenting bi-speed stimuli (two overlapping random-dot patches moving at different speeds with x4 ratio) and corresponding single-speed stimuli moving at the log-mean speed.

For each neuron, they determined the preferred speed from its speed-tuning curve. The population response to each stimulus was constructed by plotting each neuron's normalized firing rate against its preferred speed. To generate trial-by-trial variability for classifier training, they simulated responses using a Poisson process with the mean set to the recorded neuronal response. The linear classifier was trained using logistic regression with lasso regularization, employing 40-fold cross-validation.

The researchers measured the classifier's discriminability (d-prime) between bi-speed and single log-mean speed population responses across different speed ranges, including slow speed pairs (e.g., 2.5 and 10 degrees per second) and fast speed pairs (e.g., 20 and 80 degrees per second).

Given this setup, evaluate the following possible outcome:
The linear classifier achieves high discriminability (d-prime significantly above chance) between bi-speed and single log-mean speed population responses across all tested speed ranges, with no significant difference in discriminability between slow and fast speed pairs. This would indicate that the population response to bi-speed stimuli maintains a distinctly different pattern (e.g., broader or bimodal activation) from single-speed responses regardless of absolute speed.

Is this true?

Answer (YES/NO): NO